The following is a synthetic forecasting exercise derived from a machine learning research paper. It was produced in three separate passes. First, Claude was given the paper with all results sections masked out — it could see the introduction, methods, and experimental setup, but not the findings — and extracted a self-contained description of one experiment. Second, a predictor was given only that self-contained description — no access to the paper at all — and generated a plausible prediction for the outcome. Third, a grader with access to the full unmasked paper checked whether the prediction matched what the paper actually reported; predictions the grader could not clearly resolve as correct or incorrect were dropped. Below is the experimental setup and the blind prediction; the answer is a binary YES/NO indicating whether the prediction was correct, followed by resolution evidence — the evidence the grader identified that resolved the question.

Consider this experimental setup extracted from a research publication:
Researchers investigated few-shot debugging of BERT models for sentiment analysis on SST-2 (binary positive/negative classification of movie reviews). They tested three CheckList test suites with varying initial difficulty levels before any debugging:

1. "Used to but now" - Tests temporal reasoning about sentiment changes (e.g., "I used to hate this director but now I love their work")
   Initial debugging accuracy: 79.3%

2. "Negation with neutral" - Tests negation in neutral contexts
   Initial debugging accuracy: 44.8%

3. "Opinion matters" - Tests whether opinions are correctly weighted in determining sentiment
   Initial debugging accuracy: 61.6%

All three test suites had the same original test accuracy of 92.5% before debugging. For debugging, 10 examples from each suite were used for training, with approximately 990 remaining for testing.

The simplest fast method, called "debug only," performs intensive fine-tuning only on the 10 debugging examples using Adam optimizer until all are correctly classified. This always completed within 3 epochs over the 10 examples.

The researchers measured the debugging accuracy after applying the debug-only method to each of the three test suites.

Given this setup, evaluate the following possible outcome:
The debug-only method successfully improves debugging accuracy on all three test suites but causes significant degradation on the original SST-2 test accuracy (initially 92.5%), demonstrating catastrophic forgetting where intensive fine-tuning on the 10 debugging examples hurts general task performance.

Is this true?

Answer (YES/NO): NO